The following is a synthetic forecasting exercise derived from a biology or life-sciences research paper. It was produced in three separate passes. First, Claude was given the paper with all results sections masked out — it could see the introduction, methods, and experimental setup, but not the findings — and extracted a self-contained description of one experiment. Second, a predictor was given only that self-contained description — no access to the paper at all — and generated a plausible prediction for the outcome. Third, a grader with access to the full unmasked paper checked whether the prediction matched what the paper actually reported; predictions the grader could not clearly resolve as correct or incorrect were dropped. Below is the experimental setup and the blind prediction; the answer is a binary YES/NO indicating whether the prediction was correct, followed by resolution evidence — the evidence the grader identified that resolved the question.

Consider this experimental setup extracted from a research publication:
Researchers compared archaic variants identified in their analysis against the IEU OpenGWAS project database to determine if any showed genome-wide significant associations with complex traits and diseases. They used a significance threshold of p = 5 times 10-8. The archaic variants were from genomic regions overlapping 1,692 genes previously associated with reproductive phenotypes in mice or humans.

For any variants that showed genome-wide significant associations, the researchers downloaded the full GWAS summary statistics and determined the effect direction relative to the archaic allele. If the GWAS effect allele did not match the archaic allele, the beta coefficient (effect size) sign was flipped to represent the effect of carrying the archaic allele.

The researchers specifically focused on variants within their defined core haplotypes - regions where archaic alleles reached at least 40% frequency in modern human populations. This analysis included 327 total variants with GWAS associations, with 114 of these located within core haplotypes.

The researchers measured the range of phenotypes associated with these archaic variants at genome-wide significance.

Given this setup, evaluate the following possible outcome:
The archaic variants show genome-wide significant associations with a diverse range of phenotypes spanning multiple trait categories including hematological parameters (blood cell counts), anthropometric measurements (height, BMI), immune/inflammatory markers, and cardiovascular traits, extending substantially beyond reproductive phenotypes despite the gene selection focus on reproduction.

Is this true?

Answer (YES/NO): YES